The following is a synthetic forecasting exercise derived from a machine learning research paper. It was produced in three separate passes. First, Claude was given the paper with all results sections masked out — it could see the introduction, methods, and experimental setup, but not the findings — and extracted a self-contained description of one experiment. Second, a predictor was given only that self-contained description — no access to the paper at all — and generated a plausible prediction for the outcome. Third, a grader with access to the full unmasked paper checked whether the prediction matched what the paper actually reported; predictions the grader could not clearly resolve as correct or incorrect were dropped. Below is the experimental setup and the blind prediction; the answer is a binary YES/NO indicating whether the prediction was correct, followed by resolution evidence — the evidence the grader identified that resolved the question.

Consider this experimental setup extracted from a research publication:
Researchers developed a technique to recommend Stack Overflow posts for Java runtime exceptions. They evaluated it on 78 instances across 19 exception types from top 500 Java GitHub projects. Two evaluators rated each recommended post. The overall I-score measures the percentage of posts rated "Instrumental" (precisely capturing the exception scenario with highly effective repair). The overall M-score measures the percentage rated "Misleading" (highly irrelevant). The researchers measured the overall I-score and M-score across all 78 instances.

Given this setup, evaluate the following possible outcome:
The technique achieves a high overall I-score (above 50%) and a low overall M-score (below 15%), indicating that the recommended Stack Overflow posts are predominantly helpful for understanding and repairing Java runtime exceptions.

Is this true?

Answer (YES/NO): NO